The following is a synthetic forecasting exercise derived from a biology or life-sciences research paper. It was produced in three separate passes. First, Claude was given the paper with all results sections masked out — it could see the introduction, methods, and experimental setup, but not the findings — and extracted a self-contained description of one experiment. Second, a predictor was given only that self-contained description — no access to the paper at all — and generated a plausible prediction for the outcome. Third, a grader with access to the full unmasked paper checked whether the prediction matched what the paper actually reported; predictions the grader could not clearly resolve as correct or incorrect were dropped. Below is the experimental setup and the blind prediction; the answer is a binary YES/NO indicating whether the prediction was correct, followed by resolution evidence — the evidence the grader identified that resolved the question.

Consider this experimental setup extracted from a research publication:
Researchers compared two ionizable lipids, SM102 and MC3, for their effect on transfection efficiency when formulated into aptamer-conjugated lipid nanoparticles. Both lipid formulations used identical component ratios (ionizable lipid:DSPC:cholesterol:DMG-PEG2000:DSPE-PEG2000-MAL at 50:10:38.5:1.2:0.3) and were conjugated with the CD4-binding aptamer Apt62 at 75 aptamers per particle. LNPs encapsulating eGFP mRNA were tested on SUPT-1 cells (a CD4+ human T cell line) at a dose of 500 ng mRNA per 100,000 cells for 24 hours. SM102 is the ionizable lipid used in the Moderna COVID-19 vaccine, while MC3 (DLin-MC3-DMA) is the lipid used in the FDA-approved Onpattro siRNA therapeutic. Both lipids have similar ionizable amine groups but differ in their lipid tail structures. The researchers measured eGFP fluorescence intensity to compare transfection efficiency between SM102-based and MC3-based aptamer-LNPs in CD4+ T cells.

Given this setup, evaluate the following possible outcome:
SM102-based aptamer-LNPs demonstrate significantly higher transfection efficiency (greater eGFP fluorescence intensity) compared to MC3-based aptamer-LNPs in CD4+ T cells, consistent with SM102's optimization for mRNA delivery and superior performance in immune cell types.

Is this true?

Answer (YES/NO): YES